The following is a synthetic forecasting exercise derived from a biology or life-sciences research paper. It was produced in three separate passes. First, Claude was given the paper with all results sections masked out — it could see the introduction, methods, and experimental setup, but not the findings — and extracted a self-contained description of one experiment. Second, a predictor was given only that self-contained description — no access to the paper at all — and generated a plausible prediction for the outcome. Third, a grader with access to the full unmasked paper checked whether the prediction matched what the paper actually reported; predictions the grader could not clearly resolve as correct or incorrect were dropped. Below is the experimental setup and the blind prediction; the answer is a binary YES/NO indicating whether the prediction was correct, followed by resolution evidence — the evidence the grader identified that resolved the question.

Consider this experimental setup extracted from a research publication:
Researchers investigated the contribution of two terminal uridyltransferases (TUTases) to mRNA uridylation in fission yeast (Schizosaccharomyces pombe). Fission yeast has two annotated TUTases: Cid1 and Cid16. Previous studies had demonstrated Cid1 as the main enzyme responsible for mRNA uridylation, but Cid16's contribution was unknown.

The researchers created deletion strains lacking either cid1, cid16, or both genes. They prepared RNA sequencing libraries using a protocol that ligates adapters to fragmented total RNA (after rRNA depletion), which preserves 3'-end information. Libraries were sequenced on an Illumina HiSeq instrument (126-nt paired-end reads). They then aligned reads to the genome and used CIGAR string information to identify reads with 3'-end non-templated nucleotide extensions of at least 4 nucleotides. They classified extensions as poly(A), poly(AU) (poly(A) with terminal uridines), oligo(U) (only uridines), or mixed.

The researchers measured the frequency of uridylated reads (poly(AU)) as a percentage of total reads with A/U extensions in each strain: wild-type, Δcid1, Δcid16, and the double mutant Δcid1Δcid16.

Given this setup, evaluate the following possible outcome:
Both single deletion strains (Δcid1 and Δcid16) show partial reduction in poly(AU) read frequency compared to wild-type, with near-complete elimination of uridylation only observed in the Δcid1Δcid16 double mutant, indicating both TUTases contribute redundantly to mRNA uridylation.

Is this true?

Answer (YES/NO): NO